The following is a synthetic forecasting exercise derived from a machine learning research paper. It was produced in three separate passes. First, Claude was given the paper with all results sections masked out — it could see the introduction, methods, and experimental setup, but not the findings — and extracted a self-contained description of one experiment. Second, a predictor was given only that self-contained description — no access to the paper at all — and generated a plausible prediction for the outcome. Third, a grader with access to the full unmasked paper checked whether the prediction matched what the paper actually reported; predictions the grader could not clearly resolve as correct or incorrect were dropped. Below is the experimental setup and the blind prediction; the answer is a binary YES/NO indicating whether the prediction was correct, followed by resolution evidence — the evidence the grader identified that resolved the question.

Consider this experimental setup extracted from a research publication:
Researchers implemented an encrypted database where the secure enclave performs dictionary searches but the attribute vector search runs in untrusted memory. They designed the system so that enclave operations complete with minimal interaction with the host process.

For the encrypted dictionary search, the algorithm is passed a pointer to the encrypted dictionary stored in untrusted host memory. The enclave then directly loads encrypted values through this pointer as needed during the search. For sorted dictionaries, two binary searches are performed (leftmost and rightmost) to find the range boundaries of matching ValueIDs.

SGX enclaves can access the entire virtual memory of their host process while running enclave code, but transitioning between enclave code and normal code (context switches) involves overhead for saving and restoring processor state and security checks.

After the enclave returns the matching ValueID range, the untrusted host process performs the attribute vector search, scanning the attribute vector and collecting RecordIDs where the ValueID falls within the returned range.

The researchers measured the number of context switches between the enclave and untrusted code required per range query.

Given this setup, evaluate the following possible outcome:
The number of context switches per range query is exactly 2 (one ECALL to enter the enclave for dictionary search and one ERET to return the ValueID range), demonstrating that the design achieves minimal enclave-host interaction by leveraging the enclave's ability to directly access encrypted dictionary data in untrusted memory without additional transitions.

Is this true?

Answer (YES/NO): NO